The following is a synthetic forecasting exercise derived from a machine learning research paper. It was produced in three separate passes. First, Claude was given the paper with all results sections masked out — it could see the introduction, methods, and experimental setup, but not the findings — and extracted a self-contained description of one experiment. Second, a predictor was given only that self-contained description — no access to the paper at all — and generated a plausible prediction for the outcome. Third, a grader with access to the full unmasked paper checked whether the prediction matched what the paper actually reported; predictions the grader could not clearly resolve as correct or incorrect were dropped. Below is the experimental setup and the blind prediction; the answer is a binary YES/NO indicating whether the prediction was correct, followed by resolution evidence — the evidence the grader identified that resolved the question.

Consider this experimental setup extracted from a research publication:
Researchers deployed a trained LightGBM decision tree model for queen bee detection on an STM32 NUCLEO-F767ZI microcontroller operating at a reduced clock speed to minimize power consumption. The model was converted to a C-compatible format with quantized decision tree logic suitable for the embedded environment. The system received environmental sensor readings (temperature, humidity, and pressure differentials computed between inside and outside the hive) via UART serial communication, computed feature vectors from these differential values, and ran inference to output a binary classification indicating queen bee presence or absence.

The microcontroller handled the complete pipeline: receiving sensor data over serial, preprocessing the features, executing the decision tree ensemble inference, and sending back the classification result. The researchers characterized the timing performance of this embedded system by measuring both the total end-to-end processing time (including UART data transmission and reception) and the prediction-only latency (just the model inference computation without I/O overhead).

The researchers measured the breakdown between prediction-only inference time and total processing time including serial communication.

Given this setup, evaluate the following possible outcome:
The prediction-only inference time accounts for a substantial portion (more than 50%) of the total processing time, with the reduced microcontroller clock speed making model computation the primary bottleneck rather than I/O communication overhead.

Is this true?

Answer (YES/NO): NO